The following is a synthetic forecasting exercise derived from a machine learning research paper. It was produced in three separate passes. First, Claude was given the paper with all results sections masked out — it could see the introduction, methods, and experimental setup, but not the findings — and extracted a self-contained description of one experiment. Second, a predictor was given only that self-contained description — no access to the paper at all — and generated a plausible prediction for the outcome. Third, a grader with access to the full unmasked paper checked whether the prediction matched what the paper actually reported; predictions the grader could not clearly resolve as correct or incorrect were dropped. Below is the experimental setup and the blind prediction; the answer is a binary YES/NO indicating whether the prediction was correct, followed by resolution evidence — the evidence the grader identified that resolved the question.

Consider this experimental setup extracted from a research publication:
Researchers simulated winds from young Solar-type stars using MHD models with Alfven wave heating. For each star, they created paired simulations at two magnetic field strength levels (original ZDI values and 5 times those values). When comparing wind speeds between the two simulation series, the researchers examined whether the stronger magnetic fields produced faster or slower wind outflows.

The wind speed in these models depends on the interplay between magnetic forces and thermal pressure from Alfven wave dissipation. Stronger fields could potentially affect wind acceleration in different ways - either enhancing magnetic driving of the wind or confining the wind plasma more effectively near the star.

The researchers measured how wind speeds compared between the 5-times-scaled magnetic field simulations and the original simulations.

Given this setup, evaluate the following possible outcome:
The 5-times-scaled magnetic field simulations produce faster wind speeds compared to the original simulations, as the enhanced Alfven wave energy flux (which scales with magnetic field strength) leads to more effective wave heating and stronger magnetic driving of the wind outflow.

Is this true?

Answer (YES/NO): YES